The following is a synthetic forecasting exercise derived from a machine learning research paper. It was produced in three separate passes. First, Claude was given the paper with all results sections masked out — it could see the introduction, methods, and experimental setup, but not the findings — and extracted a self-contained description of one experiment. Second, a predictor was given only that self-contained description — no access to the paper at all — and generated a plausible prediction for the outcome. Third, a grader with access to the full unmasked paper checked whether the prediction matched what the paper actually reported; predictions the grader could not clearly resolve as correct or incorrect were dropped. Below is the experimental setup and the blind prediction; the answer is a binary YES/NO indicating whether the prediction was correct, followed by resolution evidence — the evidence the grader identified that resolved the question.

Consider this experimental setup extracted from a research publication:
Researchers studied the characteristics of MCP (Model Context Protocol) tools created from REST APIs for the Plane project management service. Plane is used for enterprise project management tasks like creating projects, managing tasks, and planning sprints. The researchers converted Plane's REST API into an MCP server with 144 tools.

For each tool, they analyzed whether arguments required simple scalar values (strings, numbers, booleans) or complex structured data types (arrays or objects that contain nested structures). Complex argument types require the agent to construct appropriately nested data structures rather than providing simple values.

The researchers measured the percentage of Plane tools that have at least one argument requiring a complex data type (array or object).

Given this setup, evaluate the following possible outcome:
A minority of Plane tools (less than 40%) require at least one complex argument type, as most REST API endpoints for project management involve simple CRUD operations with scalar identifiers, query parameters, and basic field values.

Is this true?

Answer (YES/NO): YES